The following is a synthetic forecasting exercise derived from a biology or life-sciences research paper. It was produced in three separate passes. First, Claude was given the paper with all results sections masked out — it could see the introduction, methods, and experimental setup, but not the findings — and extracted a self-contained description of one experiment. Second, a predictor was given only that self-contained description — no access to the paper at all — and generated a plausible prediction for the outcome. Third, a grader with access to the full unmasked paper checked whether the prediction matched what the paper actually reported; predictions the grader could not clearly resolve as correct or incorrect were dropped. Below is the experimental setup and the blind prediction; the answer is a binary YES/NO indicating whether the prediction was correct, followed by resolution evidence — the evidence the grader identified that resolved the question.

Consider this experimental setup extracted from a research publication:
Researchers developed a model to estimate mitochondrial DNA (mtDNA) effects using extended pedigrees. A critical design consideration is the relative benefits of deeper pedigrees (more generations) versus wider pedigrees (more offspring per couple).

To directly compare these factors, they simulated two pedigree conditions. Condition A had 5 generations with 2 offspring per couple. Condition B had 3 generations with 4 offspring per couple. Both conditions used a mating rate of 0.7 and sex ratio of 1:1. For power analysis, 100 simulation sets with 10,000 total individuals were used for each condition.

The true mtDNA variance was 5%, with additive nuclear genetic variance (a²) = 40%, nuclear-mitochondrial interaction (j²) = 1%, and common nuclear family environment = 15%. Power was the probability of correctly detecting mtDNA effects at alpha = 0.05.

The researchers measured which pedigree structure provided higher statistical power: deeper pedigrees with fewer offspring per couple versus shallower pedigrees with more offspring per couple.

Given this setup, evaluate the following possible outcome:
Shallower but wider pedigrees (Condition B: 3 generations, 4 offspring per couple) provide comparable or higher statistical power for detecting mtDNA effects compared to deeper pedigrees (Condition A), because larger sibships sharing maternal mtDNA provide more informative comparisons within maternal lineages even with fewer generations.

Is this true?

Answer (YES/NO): NO